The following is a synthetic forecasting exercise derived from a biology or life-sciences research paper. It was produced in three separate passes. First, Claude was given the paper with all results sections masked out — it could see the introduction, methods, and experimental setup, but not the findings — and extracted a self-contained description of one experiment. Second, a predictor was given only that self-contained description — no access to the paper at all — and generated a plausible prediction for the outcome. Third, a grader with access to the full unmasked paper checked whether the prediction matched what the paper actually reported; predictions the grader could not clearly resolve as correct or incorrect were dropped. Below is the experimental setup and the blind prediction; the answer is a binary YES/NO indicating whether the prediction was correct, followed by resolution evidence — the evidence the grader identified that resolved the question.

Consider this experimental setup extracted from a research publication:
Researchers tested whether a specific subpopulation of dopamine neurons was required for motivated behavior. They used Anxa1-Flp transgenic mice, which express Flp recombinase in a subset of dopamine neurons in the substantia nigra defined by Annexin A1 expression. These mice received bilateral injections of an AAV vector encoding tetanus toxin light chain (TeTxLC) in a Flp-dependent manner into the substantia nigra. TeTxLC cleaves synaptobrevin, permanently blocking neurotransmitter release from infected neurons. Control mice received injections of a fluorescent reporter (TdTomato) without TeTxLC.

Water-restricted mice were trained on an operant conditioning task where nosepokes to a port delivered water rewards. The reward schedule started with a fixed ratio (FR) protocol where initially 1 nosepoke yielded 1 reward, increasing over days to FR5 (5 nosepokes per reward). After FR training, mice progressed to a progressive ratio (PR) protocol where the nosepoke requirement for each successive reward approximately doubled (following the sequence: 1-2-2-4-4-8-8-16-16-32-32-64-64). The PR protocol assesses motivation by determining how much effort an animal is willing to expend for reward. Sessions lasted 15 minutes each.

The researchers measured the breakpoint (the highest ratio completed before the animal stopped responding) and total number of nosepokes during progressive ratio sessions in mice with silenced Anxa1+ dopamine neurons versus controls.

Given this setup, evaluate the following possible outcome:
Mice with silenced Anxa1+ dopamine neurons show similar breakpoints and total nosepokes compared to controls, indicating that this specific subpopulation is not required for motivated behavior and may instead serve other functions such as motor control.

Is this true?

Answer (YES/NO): YES